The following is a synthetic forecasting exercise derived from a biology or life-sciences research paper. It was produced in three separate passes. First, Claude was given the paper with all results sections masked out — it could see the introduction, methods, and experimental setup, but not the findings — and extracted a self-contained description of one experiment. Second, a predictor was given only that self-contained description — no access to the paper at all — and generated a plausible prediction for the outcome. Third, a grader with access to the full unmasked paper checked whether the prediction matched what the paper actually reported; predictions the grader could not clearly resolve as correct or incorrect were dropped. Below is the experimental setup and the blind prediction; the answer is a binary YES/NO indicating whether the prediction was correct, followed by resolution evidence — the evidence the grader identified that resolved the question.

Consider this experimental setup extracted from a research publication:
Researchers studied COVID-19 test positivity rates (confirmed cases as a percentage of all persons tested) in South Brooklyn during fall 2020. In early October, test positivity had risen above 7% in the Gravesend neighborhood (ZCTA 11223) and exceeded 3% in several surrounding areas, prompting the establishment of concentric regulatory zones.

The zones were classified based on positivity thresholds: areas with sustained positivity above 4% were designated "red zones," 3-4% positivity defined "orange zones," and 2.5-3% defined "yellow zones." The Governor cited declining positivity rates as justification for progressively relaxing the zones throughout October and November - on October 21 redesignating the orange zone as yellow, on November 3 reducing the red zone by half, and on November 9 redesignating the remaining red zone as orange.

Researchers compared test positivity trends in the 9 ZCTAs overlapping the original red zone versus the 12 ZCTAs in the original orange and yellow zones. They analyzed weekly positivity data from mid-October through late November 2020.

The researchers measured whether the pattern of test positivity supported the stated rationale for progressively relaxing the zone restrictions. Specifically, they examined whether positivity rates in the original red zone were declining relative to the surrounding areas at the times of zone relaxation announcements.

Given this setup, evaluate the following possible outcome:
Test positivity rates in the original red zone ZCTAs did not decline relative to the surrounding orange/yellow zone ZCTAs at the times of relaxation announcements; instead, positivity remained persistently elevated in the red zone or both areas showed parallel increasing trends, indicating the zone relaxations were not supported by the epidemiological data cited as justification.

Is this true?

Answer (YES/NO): NO